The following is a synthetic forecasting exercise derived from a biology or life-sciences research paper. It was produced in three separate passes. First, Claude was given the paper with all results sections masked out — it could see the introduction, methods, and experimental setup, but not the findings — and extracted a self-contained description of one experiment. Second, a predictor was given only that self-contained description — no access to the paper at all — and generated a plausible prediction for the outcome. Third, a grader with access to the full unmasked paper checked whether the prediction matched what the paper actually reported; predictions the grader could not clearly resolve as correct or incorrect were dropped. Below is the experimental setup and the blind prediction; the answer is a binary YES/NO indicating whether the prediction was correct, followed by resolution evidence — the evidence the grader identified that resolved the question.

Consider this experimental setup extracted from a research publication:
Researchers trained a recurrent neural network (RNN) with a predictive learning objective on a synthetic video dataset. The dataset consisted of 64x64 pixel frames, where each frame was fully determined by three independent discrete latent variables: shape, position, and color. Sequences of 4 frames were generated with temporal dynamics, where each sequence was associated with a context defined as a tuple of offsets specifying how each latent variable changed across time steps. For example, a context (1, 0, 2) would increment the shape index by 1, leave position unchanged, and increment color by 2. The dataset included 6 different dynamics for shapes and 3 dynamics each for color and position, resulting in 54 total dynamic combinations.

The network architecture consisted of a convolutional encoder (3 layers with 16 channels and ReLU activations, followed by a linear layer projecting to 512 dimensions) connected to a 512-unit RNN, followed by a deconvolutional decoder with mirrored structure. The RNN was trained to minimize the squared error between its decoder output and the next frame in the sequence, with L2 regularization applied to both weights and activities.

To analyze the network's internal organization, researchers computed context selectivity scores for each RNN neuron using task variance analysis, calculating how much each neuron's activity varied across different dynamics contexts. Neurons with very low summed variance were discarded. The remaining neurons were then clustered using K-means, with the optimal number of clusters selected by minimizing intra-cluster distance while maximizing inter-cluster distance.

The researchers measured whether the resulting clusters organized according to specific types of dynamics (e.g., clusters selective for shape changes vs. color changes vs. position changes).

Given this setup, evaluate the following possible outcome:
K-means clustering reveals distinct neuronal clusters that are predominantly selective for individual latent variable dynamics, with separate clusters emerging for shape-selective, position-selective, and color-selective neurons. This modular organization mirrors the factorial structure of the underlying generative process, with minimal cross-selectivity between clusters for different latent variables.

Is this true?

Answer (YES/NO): YES